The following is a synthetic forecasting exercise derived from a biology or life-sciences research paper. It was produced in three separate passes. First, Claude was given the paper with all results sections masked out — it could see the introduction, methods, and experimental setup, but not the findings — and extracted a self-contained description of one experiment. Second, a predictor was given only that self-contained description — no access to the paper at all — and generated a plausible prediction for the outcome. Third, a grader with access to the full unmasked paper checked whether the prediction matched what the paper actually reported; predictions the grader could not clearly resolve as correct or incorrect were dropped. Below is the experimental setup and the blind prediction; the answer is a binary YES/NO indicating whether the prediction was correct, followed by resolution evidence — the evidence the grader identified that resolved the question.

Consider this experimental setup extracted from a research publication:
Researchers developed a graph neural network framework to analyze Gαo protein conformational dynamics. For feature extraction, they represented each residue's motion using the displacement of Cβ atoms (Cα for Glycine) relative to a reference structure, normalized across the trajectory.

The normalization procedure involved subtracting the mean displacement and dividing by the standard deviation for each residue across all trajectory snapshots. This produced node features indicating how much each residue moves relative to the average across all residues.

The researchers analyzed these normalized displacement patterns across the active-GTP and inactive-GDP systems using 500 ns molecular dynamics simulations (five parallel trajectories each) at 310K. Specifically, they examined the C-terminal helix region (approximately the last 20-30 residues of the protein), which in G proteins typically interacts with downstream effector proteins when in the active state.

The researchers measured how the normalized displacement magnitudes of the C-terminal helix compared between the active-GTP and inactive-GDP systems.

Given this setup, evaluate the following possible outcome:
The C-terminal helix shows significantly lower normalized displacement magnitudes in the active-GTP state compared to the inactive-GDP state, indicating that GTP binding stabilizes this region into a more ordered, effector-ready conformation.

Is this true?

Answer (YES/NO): YES